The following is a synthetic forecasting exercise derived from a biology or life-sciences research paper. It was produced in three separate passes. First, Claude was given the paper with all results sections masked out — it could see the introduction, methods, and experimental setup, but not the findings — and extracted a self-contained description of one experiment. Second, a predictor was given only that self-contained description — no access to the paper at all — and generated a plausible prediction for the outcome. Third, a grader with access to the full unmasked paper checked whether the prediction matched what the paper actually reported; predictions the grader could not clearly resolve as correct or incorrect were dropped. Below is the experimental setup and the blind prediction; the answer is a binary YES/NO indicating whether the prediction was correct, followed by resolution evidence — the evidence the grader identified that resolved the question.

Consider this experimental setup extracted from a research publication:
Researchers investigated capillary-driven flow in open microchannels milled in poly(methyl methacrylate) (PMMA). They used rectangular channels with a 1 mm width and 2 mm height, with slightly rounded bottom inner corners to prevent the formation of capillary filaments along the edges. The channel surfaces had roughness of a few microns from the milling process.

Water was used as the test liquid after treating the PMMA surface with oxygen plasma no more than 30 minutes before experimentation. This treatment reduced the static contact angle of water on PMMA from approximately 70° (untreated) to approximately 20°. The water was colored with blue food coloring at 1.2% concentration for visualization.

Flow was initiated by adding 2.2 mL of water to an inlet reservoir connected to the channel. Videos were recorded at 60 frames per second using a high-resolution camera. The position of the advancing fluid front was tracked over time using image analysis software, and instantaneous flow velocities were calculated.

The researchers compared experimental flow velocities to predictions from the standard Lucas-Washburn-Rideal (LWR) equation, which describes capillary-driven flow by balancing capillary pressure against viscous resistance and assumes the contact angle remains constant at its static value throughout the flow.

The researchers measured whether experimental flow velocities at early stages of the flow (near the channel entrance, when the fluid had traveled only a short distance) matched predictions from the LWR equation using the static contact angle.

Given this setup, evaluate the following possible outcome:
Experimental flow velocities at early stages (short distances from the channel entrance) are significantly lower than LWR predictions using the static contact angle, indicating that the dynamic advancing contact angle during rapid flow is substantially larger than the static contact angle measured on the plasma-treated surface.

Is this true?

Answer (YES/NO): YES